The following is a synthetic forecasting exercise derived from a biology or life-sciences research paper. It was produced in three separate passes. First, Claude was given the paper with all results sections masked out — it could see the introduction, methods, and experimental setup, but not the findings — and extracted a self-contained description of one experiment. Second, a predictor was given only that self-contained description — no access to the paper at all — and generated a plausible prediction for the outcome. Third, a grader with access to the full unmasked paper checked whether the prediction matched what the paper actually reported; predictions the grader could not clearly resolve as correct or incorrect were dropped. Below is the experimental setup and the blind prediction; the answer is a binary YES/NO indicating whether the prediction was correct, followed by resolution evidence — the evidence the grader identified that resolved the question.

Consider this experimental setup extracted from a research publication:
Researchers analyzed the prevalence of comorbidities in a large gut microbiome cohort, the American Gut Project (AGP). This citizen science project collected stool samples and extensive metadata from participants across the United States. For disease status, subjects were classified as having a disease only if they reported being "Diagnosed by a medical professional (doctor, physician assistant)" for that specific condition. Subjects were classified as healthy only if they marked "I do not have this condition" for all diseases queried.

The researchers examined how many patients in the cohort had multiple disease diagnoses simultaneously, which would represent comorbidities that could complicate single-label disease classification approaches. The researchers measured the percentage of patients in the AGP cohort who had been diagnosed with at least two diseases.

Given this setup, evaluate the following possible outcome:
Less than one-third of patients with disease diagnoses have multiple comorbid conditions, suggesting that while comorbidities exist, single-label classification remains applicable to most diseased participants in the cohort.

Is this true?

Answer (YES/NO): NO